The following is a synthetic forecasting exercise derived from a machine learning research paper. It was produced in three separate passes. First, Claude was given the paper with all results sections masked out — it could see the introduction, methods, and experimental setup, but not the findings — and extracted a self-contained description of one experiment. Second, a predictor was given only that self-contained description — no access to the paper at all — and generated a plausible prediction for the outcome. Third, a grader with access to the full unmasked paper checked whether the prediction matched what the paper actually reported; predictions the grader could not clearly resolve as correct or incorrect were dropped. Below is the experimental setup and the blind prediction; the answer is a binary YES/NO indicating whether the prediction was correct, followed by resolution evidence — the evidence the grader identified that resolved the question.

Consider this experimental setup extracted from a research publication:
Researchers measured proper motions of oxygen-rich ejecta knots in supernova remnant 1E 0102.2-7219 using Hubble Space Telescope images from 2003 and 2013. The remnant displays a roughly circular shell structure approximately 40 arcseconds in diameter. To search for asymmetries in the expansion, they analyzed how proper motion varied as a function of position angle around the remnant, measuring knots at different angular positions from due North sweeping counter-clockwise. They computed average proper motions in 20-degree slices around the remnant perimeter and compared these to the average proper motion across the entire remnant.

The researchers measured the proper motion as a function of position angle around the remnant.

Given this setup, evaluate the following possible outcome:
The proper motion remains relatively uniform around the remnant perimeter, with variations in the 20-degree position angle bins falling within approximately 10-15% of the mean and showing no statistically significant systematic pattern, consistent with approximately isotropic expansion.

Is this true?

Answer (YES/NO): NO